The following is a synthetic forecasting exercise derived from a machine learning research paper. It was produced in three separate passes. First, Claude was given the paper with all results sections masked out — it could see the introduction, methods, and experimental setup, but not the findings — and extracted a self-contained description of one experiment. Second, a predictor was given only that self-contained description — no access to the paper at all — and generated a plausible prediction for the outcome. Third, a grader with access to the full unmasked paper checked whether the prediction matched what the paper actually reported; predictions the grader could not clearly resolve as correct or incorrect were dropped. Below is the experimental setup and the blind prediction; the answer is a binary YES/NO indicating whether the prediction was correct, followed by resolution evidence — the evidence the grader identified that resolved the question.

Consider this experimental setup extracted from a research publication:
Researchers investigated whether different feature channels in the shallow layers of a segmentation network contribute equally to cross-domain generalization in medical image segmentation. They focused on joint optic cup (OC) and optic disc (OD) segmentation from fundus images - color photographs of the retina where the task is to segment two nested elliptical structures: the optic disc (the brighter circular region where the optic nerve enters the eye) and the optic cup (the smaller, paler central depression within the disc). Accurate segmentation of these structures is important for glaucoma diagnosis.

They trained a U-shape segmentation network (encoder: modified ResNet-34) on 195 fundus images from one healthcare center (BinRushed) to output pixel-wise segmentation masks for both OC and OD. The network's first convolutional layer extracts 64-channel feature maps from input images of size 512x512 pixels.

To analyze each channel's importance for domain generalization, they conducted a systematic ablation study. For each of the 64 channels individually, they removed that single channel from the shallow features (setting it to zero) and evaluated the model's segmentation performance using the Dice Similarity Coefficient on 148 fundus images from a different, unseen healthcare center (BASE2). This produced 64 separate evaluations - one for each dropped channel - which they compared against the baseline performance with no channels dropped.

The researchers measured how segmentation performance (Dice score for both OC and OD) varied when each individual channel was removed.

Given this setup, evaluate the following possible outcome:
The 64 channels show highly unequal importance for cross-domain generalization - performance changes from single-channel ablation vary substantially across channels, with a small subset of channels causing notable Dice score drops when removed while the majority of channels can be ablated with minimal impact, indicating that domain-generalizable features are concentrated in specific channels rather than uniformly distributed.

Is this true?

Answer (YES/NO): YES